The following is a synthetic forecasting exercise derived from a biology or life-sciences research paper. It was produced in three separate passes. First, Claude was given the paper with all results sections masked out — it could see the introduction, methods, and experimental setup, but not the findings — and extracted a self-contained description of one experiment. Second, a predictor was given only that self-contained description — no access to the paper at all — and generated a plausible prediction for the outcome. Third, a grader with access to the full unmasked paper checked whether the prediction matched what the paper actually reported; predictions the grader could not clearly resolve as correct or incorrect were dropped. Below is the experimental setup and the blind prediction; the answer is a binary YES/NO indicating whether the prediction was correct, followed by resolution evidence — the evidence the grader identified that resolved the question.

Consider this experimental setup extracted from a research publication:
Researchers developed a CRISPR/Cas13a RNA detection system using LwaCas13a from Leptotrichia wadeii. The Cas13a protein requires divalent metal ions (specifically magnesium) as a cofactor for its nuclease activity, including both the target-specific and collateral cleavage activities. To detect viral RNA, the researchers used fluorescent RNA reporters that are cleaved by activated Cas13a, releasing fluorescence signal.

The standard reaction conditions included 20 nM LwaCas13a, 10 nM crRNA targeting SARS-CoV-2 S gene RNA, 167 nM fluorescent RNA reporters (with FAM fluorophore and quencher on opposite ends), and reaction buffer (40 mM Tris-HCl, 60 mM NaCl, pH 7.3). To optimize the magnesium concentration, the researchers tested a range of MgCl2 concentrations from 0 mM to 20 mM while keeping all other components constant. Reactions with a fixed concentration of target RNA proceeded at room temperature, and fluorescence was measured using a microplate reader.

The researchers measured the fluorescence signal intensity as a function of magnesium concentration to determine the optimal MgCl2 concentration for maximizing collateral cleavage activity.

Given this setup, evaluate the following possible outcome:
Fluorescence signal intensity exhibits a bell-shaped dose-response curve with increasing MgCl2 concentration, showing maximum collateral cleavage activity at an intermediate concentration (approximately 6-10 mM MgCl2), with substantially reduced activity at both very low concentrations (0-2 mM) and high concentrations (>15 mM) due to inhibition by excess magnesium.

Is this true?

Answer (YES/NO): NO